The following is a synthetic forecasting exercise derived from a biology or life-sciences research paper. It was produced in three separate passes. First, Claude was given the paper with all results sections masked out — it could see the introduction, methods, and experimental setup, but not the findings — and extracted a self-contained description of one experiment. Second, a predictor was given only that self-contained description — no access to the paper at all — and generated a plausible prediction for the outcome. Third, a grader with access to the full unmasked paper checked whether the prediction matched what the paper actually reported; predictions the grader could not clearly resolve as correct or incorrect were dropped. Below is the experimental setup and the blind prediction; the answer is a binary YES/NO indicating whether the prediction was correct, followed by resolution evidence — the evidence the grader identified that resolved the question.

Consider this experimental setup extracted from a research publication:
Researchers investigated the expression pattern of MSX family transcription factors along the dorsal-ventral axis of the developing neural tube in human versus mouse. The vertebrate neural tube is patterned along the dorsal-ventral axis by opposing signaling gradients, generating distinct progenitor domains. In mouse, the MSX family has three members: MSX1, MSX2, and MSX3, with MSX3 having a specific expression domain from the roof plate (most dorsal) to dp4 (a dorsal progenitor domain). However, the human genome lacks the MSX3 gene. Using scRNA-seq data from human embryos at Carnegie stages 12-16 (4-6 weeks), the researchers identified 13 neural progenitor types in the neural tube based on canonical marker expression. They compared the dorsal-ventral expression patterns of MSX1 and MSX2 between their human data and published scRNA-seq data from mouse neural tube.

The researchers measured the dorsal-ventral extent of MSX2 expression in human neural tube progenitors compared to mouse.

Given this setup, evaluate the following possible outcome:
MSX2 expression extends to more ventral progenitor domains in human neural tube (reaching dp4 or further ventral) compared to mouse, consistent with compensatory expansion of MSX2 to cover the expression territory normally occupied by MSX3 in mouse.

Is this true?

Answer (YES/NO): YES